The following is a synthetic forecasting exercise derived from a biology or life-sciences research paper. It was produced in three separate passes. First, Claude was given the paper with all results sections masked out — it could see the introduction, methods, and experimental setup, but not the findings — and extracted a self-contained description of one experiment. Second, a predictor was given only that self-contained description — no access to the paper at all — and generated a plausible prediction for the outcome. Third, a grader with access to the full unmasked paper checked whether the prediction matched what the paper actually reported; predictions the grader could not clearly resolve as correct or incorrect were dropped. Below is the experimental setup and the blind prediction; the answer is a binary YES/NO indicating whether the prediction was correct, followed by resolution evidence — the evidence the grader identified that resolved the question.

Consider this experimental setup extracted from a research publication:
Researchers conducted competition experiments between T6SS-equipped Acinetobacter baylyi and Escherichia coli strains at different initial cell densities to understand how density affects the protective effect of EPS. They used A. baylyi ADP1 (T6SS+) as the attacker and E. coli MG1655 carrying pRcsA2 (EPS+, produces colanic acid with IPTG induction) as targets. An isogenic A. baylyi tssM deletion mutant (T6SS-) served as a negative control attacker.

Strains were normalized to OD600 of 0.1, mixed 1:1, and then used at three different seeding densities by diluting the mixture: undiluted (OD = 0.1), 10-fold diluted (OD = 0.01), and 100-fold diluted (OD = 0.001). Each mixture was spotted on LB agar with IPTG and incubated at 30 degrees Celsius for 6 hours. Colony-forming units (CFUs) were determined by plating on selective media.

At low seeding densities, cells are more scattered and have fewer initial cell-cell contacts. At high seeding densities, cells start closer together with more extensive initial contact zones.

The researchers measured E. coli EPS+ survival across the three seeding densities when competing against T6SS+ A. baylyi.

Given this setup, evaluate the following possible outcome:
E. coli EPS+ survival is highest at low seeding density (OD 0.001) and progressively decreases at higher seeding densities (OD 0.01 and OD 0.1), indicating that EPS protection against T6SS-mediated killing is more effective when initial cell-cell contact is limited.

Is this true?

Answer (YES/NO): NO